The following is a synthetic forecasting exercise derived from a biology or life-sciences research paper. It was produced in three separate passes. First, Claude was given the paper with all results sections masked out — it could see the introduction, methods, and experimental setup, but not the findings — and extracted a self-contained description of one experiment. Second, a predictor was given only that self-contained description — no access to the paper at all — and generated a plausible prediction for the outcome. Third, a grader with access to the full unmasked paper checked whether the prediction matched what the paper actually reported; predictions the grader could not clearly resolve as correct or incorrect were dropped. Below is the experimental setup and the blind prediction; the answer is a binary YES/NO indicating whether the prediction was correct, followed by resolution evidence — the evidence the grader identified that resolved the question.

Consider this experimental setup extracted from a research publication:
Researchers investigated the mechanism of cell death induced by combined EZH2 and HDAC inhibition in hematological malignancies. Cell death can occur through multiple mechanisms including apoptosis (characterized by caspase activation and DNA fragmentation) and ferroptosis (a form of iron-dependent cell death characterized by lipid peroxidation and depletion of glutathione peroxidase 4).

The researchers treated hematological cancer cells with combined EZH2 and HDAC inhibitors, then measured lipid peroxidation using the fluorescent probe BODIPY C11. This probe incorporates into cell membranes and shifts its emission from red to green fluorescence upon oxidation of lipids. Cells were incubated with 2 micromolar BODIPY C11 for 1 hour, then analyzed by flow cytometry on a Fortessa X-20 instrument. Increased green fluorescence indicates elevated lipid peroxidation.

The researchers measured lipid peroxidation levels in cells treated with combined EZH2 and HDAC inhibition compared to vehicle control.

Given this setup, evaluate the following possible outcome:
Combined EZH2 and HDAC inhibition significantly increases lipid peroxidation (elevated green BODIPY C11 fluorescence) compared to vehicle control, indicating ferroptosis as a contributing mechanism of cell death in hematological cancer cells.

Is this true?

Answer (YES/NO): YES